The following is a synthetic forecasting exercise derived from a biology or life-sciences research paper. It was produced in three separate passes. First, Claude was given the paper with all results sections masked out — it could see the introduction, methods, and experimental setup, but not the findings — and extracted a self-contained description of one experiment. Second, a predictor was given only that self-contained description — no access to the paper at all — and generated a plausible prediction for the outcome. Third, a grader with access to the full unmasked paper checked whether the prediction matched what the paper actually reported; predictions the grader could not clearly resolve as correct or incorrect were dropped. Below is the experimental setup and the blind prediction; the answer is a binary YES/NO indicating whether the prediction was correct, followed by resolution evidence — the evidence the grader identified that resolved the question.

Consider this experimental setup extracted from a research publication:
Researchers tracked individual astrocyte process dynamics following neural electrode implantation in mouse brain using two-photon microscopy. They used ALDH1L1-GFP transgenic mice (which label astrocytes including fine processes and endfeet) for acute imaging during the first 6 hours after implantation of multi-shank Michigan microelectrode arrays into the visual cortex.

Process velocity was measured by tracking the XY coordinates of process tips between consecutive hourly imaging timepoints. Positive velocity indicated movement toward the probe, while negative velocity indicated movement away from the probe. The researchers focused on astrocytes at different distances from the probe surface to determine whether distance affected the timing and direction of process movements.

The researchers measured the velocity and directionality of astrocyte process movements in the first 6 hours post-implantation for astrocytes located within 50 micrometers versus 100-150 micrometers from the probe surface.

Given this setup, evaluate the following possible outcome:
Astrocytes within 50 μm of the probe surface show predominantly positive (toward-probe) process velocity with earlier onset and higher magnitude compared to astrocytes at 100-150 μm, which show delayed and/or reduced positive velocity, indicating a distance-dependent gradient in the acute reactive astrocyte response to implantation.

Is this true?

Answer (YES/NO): YES